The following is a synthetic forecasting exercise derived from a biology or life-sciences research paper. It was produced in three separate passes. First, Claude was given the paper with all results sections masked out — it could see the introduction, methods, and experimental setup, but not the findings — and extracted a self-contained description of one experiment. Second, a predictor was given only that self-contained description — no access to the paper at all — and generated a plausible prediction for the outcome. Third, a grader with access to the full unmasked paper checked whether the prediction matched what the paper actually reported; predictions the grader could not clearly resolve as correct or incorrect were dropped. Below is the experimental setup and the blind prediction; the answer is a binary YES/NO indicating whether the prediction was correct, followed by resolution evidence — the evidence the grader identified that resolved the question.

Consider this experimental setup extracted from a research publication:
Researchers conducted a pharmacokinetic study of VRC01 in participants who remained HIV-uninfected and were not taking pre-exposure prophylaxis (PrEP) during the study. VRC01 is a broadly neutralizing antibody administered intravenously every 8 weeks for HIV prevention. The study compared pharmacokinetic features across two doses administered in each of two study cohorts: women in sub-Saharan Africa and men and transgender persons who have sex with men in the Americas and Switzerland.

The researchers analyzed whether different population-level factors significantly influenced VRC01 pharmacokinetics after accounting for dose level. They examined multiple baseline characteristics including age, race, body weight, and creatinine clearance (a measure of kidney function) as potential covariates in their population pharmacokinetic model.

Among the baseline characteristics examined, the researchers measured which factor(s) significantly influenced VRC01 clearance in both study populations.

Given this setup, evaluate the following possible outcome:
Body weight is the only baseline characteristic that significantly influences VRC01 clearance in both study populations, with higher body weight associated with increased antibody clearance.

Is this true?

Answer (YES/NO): YES